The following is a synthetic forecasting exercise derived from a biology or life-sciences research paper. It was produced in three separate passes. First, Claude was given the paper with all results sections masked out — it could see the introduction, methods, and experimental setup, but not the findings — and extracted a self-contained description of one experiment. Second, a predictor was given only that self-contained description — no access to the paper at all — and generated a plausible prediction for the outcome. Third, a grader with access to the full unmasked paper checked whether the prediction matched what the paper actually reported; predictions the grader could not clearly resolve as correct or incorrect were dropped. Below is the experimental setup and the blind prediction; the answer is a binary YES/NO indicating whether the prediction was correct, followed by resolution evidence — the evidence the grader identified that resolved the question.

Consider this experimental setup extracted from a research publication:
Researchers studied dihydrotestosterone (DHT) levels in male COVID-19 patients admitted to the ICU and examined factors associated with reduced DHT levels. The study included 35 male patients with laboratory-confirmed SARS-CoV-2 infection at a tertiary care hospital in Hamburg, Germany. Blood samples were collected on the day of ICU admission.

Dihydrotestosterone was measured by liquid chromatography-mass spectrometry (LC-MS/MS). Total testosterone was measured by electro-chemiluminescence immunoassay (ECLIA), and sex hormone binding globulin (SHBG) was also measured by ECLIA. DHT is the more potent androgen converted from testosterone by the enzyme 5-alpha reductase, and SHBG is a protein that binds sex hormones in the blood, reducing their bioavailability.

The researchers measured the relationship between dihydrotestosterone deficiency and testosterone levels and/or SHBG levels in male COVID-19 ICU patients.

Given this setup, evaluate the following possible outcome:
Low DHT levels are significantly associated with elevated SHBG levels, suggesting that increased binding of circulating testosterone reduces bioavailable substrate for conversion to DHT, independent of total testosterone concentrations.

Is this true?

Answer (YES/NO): NO